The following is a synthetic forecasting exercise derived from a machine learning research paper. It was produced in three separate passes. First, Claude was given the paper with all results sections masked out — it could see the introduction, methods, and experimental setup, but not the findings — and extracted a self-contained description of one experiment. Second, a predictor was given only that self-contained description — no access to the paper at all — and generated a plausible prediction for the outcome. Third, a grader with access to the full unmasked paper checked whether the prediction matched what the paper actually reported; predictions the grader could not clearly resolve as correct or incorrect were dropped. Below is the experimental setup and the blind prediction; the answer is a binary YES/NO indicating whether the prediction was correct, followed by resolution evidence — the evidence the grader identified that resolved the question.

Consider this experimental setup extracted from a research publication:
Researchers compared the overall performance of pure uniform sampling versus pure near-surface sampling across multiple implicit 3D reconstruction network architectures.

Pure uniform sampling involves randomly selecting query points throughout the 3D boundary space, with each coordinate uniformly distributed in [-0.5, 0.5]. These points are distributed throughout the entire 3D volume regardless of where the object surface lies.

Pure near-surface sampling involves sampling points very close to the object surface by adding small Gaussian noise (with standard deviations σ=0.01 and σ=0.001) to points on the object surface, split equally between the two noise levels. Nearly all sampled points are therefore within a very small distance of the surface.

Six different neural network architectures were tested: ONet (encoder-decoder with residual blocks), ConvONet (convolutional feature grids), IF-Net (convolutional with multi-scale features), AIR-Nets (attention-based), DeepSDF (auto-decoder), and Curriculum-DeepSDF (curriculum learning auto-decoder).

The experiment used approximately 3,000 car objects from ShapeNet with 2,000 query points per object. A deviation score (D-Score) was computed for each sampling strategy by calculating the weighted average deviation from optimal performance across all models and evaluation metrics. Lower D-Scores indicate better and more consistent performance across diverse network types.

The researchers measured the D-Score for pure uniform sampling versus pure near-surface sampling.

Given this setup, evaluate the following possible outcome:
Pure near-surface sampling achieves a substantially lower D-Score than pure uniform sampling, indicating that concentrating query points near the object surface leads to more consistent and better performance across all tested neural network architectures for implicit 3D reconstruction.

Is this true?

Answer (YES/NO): NO